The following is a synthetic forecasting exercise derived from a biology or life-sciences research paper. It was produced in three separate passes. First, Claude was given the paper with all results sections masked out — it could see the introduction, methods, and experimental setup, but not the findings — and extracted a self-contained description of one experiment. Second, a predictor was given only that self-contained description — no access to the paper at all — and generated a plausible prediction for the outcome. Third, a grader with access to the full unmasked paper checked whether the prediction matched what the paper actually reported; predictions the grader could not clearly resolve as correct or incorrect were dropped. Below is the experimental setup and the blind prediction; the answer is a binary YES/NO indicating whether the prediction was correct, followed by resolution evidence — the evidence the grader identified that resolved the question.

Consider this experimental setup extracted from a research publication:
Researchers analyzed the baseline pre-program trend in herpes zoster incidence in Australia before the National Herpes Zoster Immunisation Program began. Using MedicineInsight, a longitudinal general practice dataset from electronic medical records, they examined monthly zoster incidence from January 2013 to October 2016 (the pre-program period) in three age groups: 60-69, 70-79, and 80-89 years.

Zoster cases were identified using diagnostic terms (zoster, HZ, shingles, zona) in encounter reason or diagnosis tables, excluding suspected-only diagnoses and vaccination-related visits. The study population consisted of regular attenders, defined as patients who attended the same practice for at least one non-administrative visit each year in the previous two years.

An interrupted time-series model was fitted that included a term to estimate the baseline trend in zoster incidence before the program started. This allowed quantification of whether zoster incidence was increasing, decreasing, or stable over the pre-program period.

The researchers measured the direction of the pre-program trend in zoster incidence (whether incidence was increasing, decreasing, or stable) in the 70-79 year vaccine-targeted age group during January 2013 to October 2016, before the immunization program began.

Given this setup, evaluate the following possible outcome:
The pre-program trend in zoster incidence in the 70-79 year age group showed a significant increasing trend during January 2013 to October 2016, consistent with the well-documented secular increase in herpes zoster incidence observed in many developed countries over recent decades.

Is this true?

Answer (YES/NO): NO